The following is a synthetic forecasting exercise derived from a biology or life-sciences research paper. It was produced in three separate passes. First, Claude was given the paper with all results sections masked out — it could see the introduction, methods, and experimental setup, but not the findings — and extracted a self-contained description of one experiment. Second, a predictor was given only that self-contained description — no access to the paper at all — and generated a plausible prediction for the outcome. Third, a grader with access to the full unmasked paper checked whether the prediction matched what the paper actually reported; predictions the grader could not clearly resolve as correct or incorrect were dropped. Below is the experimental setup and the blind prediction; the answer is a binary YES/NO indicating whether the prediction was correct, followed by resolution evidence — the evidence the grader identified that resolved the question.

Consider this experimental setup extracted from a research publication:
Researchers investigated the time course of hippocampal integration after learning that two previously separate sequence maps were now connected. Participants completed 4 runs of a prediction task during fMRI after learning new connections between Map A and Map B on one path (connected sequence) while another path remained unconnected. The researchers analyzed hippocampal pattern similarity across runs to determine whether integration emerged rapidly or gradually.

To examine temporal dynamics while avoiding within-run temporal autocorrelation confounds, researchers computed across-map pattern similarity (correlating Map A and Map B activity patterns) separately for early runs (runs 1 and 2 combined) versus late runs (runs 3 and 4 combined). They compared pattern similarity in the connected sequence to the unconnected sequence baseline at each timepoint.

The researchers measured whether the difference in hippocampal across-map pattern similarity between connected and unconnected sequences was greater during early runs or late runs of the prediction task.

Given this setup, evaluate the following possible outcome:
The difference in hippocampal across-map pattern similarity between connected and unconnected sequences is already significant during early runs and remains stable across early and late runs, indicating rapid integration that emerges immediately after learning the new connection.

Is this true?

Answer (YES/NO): NO